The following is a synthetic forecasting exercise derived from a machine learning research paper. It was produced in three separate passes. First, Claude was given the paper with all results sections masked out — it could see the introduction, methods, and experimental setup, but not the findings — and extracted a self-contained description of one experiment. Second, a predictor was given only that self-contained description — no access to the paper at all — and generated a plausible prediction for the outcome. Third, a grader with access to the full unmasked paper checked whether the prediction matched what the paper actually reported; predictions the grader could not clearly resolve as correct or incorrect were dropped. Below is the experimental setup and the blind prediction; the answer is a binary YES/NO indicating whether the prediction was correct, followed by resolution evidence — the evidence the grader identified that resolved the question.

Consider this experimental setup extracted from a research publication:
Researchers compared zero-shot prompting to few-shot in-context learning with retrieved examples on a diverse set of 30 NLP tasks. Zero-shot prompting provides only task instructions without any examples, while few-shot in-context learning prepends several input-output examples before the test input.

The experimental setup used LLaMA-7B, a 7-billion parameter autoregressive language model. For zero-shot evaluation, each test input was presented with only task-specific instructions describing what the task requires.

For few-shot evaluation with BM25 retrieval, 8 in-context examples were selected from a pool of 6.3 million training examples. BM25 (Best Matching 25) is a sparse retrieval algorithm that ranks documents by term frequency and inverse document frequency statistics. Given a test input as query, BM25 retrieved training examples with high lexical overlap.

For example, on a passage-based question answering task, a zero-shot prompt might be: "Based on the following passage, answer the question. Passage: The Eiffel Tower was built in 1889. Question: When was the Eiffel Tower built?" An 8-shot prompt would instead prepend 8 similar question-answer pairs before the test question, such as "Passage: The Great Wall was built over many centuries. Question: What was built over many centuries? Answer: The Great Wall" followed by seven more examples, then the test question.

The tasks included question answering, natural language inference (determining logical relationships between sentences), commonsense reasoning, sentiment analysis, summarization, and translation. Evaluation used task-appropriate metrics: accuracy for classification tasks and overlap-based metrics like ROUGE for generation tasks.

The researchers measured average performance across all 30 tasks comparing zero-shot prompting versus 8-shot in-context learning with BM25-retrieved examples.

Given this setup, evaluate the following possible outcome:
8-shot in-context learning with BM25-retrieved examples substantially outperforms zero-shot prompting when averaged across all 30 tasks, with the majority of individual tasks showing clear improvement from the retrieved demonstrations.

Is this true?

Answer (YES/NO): YES